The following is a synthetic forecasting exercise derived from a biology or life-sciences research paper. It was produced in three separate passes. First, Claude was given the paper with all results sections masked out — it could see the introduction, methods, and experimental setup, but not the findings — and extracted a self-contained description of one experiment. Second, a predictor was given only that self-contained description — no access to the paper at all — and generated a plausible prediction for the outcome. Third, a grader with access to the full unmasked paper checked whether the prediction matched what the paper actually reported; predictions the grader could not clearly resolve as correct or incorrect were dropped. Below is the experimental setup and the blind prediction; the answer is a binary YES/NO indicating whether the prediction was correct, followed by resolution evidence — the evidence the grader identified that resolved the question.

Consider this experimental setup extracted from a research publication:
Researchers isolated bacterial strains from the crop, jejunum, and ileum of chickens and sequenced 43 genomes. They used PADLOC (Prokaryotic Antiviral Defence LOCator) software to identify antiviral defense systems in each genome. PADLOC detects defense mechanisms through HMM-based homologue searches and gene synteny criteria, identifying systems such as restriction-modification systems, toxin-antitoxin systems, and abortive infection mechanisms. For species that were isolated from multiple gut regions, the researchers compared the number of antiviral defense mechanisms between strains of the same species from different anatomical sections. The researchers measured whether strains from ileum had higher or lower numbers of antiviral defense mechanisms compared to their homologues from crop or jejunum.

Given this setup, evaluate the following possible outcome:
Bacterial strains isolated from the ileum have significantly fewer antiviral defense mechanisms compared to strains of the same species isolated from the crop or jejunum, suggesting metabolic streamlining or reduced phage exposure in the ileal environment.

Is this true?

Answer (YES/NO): NO